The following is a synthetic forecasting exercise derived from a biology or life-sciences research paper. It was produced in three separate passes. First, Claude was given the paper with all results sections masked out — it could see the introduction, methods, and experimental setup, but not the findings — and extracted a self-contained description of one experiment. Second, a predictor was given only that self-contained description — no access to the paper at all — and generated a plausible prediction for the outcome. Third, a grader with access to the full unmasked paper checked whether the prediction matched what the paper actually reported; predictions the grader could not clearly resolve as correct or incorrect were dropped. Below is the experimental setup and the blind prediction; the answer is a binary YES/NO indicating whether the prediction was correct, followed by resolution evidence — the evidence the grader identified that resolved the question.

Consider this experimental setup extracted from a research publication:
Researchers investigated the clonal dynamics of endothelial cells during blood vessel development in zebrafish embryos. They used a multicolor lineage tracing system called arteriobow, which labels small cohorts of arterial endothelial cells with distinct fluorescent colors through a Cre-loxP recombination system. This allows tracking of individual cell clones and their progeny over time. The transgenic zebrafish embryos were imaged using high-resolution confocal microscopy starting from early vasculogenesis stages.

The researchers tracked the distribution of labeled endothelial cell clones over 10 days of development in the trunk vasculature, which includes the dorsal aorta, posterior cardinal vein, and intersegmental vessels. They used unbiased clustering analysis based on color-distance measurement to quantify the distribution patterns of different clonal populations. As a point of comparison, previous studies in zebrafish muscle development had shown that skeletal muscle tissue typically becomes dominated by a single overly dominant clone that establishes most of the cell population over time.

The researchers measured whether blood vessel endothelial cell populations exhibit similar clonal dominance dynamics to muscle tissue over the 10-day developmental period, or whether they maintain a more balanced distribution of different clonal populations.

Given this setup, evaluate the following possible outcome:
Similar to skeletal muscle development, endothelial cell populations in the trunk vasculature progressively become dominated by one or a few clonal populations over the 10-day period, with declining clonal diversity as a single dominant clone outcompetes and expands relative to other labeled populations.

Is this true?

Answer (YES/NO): NO